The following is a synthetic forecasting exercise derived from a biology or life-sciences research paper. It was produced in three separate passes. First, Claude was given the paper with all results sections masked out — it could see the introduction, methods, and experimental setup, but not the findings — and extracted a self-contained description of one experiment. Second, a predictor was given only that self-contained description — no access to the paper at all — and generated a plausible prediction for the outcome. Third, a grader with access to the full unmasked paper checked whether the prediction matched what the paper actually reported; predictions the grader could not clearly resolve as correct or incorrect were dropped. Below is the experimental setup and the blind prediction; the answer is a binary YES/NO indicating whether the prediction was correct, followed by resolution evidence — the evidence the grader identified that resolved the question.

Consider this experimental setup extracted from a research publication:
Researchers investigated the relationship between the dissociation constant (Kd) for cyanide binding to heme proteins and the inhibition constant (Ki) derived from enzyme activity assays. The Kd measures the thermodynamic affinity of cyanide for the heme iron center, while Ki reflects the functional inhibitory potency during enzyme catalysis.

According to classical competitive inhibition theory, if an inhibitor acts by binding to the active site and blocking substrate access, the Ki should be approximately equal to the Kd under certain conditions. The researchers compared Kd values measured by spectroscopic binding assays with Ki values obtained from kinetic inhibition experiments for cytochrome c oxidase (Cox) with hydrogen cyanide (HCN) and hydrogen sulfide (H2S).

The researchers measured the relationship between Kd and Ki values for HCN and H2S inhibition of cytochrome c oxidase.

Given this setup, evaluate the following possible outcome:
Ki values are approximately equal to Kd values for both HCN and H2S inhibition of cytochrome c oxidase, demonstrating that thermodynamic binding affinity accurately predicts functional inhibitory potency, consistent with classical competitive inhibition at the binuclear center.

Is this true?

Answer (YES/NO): NO